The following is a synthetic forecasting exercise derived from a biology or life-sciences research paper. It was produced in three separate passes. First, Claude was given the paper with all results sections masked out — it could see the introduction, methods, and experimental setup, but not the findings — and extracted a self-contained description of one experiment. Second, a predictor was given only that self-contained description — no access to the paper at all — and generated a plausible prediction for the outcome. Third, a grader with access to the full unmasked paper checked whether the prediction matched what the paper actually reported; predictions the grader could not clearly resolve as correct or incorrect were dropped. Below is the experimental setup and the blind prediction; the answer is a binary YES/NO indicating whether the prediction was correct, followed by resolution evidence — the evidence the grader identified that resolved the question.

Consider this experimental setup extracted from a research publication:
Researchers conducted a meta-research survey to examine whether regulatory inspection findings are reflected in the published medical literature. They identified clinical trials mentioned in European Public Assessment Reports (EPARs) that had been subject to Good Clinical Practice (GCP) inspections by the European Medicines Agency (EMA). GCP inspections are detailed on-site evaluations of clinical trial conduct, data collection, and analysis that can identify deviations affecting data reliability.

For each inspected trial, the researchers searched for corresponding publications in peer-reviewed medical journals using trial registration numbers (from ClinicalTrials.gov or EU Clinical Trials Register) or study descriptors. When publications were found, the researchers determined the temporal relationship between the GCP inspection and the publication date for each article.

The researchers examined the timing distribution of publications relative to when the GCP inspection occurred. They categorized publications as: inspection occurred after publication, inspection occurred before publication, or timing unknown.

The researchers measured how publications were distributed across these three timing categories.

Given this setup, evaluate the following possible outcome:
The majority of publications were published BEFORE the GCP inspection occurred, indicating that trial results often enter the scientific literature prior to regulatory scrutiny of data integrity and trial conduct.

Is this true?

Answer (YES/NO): NO